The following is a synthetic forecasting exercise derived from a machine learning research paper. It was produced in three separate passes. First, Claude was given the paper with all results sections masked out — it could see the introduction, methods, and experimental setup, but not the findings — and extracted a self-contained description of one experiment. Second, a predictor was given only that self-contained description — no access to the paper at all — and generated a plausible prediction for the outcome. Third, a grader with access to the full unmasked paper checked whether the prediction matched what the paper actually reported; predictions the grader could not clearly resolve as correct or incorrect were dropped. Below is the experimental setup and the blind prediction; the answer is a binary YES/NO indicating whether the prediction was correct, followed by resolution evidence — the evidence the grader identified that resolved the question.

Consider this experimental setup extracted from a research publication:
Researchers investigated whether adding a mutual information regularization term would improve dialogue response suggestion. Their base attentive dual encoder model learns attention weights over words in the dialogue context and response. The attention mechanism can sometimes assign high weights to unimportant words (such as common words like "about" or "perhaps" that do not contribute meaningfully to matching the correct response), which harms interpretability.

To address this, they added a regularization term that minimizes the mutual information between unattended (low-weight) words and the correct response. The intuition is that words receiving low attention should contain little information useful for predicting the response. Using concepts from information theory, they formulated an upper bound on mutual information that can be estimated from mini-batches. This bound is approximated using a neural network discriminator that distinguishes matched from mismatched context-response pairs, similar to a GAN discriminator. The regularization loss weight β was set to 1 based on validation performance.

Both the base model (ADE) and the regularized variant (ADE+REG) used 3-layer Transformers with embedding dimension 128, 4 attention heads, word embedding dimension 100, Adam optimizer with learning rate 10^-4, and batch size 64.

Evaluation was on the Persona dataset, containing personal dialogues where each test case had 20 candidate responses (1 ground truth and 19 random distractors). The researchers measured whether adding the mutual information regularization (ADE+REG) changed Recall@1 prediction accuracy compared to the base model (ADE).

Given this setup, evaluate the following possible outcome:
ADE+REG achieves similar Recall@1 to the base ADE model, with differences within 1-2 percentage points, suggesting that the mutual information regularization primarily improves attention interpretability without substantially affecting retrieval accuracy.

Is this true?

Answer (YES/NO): NO